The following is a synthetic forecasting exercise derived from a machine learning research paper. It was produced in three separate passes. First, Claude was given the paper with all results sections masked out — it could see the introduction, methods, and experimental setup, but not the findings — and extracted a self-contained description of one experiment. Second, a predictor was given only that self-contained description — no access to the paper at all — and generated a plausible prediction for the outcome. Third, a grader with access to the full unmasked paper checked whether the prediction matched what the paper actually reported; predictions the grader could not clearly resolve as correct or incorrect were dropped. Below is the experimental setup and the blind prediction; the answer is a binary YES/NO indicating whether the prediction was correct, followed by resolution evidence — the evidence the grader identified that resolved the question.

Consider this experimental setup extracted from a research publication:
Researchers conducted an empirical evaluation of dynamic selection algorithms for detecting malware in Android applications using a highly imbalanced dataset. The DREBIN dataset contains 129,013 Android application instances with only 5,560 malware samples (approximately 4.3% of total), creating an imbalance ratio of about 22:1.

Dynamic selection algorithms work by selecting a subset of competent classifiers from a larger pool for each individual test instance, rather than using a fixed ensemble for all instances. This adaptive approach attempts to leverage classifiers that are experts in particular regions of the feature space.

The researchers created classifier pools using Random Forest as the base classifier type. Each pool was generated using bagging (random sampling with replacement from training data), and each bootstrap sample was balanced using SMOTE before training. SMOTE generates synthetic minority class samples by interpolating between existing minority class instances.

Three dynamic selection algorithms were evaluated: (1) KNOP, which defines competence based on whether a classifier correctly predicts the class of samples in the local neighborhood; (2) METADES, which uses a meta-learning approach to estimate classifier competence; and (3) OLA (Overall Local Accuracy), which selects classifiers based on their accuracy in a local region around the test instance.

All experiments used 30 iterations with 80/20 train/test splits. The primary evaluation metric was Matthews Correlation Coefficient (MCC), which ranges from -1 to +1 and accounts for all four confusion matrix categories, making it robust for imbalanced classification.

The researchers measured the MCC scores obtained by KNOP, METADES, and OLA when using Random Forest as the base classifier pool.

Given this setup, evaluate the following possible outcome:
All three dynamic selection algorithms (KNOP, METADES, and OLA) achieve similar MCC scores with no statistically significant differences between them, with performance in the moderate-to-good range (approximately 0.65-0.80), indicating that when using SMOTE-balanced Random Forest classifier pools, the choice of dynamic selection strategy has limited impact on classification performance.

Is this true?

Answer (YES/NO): NO